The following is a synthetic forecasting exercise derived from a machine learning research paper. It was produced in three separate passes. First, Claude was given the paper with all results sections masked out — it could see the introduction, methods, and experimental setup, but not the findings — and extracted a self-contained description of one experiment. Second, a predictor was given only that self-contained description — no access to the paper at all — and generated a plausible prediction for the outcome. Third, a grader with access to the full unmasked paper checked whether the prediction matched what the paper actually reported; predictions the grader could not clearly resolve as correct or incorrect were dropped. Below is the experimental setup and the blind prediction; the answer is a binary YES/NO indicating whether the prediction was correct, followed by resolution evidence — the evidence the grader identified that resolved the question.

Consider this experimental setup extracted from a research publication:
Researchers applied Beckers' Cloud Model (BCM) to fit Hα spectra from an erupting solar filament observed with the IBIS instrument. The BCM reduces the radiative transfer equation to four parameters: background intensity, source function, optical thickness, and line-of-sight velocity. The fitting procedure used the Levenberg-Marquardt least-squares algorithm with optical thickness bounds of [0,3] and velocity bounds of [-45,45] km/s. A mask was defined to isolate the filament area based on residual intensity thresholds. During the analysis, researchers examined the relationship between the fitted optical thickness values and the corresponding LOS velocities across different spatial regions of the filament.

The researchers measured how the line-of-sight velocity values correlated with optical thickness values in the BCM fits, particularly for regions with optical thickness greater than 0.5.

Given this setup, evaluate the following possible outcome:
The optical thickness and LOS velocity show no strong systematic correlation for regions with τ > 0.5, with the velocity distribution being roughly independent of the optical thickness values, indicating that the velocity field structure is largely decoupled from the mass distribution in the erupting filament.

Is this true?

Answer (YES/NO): NO